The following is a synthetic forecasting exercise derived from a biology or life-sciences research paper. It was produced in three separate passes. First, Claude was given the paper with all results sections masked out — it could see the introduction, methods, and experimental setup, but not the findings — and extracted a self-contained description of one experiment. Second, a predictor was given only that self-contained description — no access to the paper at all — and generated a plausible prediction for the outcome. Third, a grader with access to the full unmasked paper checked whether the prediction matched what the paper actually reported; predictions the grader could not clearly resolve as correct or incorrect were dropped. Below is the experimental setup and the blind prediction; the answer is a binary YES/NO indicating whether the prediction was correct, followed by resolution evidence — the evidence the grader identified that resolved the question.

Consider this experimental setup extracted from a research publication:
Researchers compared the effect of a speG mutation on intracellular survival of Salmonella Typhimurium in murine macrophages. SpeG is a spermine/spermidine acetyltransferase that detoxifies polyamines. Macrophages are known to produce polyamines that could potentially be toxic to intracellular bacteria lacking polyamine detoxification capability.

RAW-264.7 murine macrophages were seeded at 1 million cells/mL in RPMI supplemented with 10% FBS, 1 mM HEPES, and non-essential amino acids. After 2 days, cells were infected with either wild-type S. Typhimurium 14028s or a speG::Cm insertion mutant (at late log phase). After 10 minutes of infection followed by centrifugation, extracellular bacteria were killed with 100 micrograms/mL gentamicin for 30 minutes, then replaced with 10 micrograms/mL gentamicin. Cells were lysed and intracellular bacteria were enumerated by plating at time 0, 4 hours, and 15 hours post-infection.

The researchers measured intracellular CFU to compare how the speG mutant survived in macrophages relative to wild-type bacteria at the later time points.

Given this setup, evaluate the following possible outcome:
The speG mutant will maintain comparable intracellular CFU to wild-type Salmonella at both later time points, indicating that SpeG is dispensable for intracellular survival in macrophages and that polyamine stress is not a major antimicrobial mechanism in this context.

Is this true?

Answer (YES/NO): NO